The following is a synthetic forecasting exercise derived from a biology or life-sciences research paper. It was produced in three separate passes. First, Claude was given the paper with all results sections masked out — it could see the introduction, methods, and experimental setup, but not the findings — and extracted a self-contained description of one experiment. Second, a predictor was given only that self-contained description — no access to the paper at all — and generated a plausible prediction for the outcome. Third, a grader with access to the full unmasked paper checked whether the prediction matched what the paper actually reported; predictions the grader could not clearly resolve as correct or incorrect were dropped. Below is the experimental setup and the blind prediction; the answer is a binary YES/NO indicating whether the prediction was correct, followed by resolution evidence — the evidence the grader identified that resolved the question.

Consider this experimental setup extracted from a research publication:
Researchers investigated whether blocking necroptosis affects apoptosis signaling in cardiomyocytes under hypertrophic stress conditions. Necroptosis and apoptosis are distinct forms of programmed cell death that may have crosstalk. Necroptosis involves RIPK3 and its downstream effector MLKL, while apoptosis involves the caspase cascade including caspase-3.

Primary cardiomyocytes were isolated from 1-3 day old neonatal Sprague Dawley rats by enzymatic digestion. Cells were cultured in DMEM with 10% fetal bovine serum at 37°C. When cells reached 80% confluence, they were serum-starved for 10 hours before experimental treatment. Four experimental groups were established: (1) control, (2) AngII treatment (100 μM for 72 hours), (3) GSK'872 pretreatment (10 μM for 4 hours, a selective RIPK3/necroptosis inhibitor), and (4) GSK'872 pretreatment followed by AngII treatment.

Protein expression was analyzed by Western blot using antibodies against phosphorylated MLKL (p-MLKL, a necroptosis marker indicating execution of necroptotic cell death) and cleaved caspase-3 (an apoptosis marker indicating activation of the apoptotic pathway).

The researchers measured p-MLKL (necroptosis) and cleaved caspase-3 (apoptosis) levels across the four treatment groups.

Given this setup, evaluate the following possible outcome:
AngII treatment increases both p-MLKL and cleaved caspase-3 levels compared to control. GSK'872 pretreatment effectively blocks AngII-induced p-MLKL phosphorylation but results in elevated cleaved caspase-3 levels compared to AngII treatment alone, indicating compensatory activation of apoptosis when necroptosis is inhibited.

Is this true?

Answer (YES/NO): NO